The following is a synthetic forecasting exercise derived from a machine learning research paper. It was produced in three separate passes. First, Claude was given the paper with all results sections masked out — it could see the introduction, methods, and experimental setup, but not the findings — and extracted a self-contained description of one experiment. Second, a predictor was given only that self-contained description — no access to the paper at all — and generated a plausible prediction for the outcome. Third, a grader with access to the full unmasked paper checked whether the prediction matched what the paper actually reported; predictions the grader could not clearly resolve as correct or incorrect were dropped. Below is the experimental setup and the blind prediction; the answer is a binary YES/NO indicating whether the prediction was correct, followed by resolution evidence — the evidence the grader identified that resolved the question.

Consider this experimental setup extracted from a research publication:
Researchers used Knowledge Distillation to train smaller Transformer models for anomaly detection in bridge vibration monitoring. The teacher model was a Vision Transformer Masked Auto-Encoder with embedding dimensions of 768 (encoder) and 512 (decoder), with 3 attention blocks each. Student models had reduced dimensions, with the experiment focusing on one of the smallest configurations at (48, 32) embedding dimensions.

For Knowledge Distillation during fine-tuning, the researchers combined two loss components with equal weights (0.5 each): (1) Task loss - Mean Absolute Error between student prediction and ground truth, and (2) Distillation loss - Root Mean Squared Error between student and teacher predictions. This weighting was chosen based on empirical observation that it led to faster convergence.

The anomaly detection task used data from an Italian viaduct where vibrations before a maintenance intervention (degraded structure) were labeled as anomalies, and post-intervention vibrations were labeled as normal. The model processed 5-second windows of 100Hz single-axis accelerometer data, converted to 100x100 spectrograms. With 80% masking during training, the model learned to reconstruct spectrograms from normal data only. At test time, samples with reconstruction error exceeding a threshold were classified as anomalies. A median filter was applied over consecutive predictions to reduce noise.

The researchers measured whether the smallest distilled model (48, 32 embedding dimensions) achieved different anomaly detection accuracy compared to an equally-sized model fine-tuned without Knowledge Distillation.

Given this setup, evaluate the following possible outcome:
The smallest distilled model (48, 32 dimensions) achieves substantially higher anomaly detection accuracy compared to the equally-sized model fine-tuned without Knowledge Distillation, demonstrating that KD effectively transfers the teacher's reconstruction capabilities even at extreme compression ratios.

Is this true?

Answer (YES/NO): NO